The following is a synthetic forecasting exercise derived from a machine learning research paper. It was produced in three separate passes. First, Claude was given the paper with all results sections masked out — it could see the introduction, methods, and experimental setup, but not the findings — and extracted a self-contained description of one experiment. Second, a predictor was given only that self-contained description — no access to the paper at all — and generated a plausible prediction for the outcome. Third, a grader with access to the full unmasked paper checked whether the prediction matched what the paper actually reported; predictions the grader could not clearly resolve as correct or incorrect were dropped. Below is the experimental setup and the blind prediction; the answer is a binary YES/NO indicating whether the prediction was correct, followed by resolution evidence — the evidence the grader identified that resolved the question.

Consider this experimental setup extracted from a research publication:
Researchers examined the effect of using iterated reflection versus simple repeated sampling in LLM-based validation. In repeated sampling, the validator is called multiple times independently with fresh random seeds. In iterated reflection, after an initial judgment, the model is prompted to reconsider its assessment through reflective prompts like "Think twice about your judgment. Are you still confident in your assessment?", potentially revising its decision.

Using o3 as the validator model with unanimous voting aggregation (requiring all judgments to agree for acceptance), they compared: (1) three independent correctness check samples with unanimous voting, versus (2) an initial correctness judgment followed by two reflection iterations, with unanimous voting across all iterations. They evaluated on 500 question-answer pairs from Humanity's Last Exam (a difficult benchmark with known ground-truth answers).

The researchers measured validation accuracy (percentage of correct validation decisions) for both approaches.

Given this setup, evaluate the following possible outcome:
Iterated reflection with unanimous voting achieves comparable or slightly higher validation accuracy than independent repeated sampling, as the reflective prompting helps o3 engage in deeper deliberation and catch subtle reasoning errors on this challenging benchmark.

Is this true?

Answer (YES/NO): NO